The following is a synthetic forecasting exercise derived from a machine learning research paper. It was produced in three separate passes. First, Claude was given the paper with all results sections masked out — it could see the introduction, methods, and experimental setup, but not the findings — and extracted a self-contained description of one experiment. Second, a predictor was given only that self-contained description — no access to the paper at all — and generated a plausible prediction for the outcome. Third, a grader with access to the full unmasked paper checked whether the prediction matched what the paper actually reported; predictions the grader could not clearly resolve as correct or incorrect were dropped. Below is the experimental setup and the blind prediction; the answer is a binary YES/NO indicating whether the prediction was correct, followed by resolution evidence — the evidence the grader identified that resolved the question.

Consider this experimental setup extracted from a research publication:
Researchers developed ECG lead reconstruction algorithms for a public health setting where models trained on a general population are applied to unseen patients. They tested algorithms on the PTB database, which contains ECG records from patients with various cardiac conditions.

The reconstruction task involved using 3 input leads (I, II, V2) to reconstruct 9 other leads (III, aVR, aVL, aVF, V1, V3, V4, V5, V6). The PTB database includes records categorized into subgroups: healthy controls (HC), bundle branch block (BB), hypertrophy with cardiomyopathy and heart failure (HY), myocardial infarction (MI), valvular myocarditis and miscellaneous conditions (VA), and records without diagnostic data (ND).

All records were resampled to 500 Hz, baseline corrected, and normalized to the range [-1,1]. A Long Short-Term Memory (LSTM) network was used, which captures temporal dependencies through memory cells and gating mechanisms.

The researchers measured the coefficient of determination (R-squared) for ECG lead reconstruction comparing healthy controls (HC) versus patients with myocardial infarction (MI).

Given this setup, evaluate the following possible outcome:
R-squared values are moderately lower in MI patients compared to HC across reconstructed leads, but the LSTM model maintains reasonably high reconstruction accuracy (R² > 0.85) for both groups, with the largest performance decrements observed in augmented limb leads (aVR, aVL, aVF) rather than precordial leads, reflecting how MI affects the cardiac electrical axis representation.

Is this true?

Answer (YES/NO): NO